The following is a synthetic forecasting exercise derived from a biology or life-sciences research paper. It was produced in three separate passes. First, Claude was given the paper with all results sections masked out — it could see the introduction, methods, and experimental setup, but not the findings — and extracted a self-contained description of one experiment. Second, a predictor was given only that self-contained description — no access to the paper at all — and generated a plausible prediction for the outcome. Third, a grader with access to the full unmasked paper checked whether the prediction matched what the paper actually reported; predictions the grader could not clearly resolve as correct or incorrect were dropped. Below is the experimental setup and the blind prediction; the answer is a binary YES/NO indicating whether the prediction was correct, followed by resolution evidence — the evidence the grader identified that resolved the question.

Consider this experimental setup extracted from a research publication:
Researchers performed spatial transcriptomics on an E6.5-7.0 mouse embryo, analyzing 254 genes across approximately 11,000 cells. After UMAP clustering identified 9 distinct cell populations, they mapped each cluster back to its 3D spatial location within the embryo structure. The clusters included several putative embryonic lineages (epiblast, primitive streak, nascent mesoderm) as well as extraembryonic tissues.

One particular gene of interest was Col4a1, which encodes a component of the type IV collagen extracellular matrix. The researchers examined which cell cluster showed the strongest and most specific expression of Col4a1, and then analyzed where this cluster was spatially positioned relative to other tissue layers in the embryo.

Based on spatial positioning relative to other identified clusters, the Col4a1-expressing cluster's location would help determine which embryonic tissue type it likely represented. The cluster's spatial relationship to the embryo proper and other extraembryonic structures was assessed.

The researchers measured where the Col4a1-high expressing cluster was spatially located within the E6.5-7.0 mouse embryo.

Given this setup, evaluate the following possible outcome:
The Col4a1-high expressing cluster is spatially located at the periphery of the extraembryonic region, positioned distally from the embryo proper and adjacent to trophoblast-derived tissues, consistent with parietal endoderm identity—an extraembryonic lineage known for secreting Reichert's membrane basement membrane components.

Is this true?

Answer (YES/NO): YES